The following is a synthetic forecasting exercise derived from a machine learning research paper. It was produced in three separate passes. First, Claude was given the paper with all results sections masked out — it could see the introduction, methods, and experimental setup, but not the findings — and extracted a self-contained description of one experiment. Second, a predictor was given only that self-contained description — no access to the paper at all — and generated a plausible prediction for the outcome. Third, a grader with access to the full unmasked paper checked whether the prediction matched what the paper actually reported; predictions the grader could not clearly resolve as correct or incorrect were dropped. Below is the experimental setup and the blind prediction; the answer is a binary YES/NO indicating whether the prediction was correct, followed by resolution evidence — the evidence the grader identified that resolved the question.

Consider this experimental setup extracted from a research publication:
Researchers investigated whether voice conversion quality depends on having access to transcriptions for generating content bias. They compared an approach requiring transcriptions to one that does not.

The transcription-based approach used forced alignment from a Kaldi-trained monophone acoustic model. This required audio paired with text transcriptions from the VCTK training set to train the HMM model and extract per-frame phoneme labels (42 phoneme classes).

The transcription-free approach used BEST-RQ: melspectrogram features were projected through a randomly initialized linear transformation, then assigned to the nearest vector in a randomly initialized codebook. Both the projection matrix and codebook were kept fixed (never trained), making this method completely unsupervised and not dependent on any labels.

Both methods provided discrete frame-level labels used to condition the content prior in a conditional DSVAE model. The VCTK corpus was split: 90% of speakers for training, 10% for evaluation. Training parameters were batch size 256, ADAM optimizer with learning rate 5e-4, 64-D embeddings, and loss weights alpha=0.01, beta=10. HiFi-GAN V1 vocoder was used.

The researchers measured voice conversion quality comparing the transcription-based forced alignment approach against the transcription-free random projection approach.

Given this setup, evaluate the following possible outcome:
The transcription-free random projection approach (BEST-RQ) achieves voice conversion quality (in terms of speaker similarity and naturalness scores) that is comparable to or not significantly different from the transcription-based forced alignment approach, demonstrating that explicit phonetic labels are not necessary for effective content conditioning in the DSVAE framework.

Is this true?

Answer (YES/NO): NO